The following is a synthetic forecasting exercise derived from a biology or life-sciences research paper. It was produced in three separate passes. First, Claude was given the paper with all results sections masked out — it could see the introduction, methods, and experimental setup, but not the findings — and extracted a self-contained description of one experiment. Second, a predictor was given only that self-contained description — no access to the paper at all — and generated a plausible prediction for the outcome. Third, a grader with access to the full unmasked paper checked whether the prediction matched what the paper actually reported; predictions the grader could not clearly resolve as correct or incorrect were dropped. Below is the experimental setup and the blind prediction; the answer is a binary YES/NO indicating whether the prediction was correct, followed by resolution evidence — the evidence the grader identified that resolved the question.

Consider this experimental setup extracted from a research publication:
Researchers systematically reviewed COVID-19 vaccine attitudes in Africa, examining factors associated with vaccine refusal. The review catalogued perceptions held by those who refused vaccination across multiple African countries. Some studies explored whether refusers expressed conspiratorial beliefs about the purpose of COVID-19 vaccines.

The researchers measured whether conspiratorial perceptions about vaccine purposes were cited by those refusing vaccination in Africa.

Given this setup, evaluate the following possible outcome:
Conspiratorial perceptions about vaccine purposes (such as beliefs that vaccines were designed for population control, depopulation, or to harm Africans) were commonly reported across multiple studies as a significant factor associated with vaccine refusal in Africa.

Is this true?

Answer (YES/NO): NO